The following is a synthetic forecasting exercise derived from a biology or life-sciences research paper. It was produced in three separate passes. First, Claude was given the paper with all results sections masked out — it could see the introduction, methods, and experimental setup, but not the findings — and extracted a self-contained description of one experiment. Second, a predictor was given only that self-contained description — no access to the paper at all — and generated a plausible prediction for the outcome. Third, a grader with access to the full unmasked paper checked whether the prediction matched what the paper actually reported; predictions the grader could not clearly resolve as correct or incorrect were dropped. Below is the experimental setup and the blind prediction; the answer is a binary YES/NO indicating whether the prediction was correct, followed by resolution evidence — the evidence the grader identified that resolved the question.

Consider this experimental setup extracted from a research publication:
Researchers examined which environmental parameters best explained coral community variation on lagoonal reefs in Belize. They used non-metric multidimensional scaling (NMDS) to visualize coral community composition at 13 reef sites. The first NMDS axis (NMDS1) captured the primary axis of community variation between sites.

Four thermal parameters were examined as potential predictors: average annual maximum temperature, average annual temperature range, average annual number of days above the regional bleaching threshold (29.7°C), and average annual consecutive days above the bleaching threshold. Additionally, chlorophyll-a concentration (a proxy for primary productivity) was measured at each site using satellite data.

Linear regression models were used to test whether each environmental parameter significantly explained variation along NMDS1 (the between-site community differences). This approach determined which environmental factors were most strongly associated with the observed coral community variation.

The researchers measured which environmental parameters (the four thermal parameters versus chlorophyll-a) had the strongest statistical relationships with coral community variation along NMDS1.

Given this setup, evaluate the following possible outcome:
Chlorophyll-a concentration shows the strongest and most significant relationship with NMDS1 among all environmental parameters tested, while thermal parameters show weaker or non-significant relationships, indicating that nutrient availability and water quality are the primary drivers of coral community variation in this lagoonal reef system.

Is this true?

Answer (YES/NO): NO